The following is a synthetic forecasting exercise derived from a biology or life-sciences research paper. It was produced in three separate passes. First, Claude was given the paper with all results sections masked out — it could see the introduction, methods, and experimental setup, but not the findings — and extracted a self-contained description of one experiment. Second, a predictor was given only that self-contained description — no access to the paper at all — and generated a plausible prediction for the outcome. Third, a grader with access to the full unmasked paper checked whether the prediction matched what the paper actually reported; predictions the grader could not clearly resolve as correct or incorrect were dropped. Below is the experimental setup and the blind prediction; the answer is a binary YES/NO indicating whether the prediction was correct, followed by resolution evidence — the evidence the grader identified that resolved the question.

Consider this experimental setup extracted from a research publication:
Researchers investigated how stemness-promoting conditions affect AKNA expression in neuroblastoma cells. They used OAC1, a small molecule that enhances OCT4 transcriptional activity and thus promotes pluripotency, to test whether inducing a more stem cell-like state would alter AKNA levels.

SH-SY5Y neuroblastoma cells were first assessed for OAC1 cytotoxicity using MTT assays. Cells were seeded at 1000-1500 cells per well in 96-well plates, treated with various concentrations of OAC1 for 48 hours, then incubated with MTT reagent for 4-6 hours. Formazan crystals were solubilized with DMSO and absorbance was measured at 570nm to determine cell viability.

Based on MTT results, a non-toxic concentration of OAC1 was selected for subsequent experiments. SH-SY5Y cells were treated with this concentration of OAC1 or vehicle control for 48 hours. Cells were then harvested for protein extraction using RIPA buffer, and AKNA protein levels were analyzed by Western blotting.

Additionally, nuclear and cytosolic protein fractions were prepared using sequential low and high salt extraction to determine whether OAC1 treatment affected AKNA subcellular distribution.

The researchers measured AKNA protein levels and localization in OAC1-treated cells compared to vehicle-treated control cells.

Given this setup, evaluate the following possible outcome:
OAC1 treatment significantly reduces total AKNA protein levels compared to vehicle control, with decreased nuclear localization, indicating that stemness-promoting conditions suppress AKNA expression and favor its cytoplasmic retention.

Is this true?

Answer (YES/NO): NO